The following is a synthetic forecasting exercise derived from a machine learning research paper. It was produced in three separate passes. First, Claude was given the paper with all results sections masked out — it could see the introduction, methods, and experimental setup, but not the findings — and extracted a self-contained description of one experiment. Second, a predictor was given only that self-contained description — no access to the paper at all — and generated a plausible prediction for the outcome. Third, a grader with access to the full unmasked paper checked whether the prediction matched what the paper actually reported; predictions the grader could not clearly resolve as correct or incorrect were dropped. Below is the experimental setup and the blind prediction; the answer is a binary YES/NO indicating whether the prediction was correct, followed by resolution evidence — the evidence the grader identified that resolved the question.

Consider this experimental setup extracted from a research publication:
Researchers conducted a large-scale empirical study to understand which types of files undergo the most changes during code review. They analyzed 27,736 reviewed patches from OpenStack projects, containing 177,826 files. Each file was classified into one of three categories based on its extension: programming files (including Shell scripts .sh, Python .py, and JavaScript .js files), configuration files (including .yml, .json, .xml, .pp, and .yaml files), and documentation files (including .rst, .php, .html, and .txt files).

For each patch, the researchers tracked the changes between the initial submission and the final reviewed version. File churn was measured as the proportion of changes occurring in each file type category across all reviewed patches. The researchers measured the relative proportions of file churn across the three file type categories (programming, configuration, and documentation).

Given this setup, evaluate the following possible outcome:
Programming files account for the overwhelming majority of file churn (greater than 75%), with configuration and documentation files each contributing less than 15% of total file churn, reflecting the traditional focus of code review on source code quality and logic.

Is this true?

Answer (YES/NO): NO